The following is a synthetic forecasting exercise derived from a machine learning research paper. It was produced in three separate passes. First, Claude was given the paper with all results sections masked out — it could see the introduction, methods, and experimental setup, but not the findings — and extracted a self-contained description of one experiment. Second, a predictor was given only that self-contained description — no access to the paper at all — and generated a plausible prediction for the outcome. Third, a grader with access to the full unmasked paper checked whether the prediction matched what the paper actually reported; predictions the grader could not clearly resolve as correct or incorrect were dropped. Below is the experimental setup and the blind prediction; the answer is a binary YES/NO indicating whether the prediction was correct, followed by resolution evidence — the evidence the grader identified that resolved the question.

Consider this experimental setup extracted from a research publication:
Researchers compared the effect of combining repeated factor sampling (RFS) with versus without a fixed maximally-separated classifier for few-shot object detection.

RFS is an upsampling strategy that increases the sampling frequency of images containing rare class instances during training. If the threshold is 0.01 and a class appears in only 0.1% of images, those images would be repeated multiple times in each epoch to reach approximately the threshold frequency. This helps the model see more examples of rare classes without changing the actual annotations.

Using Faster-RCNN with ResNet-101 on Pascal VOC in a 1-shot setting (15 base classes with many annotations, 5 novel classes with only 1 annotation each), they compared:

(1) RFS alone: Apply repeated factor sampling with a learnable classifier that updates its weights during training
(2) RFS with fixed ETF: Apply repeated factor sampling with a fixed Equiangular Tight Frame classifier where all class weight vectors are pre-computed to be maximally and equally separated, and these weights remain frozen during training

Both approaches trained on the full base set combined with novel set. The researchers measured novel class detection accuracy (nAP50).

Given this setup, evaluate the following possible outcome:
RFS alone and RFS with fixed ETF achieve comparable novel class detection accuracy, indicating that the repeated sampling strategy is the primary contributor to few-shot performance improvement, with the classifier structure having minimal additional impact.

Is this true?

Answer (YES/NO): NO